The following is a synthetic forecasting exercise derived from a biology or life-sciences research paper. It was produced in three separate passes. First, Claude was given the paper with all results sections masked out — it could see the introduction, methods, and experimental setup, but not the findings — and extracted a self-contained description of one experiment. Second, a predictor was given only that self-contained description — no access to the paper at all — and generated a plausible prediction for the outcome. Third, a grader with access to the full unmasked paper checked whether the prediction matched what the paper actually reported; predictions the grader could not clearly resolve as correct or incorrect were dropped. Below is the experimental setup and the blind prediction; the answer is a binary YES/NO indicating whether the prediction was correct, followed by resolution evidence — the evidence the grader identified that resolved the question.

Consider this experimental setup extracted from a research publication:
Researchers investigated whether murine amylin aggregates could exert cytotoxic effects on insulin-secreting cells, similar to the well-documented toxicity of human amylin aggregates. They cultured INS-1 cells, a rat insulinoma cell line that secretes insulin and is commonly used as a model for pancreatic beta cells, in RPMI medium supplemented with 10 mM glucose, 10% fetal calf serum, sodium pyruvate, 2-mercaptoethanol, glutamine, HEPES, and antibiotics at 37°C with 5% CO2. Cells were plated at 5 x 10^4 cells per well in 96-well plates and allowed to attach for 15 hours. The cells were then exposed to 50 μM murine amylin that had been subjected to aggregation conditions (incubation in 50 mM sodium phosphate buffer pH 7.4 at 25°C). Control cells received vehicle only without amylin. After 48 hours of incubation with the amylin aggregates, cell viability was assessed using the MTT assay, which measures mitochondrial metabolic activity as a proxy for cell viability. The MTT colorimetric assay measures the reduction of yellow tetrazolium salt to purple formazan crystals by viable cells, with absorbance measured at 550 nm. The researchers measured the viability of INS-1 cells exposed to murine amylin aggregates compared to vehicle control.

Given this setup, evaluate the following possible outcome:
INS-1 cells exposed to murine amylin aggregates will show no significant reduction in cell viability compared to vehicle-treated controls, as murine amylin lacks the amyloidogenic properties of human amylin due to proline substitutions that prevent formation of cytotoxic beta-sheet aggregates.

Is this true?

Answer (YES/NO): NO